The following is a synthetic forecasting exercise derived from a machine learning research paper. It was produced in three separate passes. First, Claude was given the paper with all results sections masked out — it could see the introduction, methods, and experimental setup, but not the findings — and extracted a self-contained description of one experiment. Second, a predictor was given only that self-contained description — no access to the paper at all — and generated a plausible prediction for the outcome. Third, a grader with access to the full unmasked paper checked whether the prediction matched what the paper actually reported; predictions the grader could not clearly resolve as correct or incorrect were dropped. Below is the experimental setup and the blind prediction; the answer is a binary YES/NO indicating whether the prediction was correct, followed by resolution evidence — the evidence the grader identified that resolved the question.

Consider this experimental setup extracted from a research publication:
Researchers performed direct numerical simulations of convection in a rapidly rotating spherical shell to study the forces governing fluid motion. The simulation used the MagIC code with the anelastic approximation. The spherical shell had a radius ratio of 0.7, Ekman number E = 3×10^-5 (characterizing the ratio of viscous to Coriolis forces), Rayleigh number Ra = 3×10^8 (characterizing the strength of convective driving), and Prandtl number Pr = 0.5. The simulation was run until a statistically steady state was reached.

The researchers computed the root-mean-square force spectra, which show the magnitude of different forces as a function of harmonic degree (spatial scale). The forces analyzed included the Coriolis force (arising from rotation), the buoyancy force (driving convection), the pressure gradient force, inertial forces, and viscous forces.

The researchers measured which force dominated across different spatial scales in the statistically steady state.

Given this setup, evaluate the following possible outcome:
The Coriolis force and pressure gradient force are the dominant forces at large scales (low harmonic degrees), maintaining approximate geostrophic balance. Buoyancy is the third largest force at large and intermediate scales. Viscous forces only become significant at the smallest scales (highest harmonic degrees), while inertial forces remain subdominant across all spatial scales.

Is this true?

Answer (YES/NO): NO